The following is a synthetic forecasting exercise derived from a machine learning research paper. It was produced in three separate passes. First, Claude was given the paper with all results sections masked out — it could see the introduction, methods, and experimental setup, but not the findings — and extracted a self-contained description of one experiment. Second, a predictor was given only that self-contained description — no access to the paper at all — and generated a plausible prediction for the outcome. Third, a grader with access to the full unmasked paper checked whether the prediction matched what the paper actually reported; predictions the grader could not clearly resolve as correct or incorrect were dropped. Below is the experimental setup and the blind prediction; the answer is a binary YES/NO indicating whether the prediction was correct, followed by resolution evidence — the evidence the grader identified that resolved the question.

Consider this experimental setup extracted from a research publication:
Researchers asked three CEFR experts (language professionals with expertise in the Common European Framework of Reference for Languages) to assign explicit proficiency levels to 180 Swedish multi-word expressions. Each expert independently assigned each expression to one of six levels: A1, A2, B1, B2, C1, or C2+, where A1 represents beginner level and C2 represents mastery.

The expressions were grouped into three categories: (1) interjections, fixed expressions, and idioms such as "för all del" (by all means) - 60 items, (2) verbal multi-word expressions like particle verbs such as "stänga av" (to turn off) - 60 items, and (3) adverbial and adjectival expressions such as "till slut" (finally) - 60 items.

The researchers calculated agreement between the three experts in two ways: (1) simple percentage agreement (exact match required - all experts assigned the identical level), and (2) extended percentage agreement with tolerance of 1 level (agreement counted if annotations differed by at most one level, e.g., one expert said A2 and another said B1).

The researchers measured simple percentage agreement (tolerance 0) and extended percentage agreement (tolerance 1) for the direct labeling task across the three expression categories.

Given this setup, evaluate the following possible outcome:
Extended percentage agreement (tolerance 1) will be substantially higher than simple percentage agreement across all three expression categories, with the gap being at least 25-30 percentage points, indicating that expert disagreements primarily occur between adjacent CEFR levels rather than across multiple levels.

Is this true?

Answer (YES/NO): YES